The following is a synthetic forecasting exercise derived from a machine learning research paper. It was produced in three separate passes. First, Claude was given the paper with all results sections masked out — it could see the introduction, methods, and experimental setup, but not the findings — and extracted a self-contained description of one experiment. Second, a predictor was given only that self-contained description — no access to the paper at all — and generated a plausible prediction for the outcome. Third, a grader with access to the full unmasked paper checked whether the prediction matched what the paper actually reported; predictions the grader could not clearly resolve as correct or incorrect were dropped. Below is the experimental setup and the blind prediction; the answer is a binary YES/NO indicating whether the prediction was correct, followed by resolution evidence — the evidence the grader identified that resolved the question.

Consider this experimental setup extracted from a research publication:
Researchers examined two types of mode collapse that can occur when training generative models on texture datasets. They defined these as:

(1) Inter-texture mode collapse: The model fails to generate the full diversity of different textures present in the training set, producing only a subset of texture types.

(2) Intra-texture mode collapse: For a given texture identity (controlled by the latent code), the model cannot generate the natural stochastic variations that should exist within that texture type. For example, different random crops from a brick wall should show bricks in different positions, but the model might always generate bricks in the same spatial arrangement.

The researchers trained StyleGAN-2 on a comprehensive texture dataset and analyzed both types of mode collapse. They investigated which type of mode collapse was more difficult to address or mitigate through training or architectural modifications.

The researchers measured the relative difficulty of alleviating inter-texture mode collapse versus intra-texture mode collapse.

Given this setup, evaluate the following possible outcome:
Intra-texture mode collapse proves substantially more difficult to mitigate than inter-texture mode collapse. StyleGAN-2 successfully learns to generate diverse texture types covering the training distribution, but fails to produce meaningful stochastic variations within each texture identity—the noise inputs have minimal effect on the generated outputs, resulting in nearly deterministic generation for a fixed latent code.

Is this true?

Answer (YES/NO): NO